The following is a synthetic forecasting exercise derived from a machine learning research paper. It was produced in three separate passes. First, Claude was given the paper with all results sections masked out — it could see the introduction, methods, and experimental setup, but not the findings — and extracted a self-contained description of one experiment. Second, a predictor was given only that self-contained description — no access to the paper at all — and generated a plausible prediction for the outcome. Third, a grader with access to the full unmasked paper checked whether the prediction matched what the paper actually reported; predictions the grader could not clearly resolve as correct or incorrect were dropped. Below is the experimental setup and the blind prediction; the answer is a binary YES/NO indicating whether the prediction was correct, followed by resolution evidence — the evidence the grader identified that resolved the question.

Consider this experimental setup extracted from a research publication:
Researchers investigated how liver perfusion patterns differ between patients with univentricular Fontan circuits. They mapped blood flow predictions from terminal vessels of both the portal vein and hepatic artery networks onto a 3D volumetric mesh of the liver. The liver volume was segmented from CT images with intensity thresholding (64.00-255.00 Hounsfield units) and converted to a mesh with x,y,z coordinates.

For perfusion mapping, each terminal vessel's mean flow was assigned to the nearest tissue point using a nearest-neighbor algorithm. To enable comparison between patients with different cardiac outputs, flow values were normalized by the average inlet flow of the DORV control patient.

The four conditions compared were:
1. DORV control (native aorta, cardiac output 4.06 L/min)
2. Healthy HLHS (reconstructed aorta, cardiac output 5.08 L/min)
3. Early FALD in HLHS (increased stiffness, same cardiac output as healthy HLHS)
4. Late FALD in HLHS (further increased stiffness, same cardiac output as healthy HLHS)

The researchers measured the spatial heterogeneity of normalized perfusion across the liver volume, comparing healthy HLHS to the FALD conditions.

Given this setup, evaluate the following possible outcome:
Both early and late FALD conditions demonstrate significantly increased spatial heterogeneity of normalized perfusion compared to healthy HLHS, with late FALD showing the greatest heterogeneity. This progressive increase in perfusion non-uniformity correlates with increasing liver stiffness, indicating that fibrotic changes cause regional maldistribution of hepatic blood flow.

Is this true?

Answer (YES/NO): NO